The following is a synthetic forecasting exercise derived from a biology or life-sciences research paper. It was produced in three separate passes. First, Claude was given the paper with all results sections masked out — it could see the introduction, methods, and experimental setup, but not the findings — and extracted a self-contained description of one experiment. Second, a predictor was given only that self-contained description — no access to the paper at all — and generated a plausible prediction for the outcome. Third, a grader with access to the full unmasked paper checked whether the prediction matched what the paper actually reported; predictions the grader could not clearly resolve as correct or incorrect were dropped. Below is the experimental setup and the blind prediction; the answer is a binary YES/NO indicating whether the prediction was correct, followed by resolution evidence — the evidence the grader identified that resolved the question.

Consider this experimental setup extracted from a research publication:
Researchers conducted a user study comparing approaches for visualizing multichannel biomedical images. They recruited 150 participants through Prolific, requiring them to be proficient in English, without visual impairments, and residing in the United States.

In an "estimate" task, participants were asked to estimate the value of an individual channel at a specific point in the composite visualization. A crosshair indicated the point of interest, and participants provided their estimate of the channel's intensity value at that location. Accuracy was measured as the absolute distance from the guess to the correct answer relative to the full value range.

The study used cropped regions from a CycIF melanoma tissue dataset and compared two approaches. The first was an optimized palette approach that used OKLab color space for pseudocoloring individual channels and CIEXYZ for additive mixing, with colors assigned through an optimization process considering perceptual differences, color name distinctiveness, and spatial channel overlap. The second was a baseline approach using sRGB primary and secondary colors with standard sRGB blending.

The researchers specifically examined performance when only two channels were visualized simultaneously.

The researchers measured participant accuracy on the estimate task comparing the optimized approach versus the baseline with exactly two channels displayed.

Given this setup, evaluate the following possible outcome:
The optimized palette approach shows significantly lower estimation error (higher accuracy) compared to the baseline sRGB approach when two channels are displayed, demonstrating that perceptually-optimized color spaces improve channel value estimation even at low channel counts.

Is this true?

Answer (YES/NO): NO